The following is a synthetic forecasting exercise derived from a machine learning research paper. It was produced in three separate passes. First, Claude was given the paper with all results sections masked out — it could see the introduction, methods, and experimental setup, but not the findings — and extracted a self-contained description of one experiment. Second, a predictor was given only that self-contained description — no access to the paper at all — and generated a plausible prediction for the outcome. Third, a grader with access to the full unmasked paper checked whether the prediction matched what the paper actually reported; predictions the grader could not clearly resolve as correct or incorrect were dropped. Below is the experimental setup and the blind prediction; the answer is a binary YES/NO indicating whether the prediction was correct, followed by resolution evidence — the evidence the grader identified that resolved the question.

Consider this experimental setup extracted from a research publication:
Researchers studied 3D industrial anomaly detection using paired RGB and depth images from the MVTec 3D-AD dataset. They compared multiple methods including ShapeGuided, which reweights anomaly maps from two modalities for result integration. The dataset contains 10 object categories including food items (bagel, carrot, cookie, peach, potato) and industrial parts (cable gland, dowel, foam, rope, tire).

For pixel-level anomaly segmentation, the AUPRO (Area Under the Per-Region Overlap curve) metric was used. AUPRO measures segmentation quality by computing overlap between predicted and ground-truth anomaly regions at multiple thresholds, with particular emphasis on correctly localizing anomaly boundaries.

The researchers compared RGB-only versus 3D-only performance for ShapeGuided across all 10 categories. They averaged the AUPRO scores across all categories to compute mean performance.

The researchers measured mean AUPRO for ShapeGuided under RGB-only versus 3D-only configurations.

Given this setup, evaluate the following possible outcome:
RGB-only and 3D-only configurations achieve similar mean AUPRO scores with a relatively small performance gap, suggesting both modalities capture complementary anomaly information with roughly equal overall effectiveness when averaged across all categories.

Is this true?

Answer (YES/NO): YES